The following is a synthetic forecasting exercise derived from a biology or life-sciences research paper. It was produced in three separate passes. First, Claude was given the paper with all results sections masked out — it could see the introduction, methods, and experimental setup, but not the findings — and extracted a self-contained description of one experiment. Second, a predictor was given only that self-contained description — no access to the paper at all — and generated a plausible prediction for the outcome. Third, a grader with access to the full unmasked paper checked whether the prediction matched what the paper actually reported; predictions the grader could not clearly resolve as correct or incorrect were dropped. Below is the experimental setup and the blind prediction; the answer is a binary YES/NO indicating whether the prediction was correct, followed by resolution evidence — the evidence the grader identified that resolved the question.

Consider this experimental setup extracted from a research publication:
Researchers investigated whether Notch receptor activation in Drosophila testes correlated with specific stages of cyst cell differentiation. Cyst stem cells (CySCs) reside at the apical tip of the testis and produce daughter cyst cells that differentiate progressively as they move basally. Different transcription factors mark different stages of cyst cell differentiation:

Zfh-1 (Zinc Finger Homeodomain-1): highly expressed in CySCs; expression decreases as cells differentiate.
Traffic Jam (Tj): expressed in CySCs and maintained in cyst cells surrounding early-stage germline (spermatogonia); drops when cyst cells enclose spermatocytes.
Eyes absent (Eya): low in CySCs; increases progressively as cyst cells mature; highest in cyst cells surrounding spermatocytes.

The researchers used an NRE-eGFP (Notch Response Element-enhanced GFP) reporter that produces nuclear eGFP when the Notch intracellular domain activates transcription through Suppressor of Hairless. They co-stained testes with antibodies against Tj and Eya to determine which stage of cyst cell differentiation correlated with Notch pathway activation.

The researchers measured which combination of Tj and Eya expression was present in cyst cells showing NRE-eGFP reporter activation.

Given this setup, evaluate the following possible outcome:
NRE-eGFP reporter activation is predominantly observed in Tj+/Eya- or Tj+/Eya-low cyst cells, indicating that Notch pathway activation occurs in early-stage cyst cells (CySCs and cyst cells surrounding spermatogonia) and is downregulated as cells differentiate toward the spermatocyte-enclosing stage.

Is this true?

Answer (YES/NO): NO